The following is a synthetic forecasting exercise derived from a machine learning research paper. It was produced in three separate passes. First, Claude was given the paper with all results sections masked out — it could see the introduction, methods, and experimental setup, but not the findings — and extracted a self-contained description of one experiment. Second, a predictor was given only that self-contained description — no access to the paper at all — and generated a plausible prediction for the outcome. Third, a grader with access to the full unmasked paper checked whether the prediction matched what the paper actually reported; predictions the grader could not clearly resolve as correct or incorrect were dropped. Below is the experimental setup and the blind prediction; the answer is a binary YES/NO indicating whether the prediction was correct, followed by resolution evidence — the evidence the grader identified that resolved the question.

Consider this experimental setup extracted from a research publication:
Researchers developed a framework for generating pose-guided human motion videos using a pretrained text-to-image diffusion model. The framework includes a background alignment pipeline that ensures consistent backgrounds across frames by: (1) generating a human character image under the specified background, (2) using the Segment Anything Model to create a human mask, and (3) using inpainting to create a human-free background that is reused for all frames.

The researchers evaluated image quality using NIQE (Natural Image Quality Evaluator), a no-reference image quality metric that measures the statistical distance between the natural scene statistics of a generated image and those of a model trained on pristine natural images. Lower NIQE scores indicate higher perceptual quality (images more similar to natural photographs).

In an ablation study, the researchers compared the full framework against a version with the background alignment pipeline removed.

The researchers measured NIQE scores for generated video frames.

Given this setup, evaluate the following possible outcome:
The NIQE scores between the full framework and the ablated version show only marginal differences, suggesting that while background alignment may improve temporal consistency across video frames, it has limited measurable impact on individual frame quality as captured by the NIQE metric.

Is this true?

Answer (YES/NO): YES